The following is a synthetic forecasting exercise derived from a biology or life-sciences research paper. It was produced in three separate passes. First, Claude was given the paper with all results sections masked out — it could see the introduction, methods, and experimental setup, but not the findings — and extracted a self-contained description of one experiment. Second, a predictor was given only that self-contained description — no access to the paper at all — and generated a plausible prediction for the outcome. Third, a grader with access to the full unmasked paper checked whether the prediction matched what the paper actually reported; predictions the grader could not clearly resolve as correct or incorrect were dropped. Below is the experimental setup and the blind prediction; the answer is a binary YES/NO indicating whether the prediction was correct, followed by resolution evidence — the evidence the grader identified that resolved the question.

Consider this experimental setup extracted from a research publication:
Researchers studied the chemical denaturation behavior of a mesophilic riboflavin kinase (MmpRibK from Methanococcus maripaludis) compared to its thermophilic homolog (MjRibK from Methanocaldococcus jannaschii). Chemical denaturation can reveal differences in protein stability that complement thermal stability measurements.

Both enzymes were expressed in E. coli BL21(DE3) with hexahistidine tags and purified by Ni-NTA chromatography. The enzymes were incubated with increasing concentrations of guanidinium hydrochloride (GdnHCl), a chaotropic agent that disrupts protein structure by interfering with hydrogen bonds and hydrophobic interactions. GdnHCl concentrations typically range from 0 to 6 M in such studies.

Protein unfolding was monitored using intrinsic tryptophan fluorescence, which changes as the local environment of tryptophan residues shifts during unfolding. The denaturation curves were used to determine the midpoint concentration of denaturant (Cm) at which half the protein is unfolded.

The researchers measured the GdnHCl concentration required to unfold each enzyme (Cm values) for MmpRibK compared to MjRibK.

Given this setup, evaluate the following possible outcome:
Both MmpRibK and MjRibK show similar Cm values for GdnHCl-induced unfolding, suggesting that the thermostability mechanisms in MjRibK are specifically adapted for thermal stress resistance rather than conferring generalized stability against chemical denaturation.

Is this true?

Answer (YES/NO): NO